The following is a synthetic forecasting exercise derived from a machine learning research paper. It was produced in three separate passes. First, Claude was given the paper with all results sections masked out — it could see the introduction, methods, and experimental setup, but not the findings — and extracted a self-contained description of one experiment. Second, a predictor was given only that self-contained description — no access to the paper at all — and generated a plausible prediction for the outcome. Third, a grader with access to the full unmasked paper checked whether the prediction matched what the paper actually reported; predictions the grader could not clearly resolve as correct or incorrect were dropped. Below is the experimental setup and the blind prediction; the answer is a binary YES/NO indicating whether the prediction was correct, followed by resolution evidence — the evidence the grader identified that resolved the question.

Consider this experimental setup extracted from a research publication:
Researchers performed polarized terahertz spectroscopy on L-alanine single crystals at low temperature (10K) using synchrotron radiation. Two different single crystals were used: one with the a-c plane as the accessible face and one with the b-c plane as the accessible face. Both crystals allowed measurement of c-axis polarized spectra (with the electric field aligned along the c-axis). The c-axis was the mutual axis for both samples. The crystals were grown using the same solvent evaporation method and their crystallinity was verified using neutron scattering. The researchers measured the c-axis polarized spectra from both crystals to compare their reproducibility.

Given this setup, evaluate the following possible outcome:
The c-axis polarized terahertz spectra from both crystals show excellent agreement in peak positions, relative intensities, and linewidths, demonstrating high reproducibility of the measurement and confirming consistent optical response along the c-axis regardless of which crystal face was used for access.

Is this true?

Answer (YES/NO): NO